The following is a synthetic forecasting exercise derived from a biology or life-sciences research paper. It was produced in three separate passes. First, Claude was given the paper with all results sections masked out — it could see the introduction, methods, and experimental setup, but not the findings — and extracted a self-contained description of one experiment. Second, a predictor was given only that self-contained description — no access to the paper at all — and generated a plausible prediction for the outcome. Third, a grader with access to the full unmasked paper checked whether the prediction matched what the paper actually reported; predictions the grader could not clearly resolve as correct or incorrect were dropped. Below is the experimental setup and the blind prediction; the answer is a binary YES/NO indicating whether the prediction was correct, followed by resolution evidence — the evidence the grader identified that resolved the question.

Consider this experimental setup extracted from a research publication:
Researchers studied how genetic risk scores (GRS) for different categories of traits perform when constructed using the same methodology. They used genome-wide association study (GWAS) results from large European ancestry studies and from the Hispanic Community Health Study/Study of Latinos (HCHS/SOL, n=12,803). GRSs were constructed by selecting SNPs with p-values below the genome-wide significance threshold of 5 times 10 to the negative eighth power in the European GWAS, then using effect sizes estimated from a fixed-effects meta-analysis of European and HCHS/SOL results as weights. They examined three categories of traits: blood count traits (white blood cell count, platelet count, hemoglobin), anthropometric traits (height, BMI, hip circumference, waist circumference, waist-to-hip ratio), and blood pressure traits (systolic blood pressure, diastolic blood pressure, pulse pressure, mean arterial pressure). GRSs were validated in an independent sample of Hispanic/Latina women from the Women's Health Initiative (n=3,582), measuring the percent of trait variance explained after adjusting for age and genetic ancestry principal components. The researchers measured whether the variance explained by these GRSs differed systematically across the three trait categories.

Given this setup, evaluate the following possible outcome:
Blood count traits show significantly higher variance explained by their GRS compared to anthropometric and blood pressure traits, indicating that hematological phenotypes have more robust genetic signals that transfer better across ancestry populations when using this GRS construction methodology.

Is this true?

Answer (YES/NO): NO